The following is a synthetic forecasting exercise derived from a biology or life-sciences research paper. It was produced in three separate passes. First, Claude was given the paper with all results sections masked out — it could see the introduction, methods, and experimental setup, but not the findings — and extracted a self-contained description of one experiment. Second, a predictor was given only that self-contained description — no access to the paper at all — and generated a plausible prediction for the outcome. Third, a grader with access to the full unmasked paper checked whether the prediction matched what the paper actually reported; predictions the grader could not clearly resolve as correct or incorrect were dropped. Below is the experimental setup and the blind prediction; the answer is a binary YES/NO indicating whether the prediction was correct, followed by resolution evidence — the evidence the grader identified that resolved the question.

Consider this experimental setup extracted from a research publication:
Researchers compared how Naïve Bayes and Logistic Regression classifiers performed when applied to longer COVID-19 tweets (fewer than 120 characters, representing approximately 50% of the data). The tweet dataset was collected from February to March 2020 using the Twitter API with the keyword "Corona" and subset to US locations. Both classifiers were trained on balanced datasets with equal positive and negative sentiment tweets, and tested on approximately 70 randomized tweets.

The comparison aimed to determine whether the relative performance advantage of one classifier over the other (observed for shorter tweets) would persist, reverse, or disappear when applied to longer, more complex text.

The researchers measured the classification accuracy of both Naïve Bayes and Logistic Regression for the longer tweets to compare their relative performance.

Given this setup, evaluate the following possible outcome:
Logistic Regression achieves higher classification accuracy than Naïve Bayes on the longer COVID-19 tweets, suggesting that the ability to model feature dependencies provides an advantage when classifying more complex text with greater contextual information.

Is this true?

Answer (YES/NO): NO